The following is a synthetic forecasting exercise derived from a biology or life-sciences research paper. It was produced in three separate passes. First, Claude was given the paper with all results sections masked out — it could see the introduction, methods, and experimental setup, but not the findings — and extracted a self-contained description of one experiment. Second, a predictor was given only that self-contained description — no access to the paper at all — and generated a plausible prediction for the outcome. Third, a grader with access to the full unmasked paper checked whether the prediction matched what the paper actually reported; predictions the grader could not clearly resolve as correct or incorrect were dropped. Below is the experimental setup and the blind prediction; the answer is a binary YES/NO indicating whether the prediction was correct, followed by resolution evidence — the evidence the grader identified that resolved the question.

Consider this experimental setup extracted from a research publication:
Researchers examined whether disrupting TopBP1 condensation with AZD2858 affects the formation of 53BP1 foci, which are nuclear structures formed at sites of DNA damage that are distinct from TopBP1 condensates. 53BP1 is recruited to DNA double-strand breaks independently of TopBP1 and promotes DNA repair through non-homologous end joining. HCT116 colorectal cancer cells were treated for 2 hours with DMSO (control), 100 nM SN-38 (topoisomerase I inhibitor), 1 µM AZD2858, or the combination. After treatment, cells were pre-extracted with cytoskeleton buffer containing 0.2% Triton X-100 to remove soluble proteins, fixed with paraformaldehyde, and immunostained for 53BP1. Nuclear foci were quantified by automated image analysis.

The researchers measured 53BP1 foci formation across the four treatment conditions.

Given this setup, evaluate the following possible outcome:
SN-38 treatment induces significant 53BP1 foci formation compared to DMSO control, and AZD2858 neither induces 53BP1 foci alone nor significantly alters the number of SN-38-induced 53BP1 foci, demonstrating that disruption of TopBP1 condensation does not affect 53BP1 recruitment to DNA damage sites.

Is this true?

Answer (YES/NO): NO